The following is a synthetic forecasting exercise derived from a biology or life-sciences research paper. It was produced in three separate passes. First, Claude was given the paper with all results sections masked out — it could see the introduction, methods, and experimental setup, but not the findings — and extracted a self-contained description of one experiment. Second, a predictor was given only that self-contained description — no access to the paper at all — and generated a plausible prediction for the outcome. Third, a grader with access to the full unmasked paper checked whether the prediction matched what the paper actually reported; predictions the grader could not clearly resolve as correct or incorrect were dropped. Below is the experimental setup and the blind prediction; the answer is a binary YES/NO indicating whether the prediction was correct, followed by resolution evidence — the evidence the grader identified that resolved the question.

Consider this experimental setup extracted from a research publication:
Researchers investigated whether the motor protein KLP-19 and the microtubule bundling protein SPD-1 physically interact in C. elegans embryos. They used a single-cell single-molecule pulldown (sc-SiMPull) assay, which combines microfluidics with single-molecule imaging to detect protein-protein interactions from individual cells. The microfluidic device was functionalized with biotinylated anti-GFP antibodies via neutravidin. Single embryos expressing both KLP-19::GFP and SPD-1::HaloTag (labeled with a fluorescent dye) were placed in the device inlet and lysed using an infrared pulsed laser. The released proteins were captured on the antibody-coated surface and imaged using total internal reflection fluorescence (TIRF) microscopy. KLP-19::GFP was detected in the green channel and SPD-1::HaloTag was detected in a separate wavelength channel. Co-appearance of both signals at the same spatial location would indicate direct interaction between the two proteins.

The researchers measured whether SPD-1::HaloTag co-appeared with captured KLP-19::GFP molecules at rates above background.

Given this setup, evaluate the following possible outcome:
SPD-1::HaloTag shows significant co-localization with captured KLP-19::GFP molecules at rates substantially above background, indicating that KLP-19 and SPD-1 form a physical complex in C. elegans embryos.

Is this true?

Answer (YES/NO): NO